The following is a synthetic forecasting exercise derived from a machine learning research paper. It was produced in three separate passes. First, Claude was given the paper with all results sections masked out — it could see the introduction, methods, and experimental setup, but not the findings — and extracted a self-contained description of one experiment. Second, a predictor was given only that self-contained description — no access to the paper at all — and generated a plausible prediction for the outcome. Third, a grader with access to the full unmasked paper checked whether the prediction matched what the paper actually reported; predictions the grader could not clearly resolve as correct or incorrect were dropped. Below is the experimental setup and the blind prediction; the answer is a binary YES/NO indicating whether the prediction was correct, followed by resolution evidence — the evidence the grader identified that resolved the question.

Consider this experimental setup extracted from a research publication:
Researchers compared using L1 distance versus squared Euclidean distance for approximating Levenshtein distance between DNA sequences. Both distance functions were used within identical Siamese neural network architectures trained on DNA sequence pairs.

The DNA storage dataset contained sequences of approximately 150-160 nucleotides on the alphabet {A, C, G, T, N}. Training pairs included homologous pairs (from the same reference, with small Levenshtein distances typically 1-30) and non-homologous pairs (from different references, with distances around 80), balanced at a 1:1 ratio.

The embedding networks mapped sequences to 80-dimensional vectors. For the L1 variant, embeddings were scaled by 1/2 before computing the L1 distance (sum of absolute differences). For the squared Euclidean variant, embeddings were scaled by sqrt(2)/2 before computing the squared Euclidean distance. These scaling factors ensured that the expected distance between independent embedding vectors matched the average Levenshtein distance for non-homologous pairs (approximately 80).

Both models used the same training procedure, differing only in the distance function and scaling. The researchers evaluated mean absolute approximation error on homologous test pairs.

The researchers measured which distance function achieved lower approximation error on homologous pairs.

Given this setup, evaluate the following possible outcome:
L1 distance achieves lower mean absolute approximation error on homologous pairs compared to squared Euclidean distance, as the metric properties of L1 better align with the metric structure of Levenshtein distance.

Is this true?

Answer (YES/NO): NO